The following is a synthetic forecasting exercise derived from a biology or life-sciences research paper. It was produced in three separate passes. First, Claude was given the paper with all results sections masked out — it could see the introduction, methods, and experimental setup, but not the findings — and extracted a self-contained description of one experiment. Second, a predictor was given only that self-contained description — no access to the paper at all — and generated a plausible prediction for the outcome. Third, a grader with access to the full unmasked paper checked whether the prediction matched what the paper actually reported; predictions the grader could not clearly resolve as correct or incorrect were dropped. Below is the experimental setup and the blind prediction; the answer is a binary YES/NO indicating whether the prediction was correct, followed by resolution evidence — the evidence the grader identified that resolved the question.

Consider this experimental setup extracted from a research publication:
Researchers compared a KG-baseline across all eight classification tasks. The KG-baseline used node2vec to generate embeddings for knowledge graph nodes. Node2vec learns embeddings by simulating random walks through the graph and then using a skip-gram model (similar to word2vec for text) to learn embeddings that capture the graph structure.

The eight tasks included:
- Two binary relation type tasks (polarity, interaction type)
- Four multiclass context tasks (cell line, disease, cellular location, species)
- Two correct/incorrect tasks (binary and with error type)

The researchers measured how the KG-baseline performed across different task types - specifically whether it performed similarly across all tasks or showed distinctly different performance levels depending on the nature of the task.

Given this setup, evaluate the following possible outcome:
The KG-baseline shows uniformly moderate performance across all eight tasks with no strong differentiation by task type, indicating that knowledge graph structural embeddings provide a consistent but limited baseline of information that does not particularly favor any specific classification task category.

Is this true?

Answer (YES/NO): NO